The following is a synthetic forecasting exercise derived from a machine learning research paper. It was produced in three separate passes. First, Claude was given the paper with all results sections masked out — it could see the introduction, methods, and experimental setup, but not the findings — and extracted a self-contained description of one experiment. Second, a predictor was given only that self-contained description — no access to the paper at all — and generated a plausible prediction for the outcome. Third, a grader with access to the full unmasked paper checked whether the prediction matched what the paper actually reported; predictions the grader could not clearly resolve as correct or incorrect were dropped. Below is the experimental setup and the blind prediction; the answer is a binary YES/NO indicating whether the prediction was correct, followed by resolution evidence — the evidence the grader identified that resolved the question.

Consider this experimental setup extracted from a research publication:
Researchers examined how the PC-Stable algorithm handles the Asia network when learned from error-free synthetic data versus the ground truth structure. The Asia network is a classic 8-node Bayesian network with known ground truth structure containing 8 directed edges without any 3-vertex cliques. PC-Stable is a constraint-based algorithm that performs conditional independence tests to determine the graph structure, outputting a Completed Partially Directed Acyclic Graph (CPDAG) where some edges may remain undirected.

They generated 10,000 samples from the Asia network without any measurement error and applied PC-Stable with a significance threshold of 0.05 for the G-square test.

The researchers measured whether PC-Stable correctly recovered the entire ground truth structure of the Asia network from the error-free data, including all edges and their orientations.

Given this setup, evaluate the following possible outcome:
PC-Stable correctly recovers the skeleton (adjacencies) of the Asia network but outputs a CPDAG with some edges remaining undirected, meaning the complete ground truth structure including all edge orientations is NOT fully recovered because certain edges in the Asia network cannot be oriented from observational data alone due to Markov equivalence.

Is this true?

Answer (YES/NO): NO